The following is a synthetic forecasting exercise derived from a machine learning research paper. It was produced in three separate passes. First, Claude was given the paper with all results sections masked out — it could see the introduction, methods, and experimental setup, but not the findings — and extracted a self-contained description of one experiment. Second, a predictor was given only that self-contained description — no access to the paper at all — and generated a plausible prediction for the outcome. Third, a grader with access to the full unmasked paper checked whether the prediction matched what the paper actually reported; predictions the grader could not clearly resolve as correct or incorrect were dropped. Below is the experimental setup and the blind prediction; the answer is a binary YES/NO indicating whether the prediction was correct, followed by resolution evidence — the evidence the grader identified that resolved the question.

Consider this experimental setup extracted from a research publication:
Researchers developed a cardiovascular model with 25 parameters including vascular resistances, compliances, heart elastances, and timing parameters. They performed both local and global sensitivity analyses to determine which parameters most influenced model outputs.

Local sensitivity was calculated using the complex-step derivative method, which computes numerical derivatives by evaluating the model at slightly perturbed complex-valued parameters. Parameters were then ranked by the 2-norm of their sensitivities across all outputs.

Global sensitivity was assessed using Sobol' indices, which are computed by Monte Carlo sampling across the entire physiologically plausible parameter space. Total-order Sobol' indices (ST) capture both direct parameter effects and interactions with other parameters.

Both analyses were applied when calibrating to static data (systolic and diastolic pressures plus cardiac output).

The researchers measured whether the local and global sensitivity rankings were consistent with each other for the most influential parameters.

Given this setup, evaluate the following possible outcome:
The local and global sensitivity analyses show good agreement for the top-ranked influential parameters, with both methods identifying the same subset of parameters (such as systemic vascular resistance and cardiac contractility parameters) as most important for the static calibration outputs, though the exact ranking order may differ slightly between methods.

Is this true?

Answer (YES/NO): NO